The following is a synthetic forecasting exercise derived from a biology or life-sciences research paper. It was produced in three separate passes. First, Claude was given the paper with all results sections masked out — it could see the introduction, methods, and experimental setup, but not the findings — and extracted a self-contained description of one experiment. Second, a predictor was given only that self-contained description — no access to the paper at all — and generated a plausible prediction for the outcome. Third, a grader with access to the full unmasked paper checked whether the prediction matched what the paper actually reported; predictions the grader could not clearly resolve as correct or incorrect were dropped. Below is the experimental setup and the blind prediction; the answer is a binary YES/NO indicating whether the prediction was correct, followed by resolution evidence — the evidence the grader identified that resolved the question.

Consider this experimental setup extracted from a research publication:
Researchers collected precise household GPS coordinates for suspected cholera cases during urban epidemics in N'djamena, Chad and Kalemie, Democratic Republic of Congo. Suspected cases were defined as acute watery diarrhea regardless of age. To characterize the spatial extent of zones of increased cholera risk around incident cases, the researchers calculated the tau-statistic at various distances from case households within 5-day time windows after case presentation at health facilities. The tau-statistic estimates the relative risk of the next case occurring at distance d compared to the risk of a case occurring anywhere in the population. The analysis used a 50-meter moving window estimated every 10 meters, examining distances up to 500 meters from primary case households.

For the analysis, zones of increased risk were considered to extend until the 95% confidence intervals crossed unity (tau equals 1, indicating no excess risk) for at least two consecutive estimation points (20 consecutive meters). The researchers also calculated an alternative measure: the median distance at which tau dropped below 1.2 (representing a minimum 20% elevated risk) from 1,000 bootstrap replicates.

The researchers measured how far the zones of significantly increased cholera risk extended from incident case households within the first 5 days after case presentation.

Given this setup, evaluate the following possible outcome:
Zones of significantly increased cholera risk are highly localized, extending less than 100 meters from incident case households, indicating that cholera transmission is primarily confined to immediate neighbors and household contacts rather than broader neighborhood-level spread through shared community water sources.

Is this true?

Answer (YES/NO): NO